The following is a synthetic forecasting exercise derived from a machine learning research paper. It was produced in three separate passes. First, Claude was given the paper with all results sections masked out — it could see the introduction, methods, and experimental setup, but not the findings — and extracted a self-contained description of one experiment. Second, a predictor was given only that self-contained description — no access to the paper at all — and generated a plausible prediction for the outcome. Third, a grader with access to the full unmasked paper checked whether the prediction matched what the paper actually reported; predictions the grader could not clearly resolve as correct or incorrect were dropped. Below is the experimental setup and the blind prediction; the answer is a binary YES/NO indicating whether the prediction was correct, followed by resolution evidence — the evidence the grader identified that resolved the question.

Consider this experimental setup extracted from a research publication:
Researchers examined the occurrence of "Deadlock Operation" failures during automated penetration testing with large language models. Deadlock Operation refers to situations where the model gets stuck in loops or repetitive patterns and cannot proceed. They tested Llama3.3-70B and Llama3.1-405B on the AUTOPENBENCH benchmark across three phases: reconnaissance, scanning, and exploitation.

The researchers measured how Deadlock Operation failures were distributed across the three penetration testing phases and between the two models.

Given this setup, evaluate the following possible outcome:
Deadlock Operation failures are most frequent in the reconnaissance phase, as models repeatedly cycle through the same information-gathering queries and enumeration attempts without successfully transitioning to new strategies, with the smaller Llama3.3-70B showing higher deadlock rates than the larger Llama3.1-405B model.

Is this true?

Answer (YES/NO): NO